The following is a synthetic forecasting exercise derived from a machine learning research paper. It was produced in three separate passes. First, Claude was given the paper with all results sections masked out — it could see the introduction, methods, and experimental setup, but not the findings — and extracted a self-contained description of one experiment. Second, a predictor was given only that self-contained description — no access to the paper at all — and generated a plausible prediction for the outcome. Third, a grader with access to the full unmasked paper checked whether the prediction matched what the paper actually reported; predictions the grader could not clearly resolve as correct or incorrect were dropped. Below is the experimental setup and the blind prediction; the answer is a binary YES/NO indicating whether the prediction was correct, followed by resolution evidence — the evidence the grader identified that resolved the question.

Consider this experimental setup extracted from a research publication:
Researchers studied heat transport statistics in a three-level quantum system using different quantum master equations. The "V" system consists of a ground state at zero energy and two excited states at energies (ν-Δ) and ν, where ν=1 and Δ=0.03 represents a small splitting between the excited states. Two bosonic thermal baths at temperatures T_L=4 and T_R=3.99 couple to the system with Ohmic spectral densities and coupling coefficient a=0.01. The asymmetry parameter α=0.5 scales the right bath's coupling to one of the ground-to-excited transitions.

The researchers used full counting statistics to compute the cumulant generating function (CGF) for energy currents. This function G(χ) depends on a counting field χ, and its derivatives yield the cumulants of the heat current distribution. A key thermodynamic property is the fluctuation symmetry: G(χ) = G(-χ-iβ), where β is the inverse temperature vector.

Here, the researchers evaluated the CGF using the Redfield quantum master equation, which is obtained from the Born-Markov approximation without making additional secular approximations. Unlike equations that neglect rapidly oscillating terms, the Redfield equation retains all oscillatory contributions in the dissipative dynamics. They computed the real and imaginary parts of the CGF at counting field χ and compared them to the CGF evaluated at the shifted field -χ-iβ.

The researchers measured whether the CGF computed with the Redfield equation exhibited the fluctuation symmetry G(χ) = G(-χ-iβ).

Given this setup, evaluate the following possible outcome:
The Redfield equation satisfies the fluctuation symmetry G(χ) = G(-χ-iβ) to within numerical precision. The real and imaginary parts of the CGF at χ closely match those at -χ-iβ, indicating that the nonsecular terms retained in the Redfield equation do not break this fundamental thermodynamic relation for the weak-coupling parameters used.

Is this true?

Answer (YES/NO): NO